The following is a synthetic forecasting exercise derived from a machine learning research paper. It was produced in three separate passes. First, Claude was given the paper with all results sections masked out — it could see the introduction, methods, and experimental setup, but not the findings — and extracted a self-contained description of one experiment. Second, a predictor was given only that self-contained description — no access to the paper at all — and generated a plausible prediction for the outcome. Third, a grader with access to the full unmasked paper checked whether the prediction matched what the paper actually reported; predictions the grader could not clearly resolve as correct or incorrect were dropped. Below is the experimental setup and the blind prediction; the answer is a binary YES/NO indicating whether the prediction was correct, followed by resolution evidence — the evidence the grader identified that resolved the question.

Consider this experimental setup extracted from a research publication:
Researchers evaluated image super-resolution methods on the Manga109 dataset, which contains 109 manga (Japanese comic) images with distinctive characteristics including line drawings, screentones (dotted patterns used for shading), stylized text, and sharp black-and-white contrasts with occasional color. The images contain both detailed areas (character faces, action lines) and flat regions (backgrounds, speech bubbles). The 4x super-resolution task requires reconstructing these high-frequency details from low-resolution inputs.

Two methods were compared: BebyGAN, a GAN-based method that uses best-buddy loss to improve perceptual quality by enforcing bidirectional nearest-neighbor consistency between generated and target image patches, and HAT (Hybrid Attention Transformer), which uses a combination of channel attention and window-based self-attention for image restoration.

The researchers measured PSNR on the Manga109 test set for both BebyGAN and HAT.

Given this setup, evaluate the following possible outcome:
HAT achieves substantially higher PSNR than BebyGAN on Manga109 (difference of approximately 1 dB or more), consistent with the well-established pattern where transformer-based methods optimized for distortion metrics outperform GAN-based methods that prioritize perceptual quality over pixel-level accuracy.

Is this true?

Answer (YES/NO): NO